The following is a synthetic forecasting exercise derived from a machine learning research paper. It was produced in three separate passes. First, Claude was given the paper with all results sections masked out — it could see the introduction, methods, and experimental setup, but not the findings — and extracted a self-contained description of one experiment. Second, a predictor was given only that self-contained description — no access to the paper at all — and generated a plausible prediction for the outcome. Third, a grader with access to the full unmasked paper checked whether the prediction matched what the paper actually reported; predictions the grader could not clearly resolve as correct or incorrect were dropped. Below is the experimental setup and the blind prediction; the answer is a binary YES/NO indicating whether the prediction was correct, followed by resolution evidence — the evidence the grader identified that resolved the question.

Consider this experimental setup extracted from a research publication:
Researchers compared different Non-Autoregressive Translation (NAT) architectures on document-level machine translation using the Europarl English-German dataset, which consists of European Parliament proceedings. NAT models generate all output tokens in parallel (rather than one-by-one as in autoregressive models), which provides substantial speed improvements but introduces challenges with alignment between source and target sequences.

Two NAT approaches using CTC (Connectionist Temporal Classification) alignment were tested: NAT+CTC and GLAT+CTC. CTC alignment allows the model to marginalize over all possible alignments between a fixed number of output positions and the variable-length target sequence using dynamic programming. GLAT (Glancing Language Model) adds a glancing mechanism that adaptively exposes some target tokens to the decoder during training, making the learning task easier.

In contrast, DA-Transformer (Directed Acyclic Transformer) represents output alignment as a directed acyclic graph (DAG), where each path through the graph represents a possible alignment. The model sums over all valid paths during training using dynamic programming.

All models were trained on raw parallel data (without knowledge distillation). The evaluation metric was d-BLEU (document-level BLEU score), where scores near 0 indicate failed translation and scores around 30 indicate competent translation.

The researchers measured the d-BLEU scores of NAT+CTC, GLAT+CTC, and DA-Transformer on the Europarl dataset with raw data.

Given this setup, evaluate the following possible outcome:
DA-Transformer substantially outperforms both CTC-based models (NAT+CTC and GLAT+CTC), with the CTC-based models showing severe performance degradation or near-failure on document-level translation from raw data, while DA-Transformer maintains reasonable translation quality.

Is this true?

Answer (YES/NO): YES